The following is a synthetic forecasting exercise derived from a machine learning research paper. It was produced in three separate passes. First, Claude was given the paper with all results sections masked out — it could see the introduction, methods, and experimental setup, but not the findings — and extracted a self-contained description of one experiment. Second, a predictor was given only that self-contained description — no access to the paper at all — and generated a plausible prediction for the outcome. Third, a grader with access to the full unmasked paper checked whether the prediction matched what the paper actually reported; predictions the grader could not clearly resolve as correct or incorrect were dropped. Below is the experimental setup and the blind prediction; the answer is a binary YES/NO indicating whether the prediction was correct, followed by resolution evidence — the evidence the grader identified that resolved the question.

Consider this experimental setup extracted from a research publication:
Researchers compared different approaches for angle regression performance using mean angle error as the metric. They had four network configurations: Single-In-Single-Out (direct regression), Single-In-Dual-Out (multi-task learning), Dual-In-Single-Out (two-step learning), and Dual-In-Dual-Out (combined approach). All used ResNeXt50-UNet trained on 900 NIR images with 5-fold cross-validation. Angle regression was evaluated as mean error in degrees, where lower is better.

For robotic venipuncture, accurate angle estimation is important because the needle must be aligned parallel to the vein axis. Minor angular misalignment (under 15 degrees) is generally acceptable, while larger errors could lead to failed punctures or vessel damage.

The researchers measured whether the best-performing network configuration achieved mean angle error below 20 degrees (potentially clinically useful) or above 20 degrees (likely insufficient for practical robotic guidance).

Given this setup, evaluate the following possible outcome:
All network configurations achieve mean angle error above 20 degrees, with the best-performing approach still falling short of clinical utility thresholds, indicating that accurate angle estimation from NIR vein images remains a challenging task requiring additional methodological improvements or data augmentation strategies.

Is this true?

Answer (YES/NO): NO